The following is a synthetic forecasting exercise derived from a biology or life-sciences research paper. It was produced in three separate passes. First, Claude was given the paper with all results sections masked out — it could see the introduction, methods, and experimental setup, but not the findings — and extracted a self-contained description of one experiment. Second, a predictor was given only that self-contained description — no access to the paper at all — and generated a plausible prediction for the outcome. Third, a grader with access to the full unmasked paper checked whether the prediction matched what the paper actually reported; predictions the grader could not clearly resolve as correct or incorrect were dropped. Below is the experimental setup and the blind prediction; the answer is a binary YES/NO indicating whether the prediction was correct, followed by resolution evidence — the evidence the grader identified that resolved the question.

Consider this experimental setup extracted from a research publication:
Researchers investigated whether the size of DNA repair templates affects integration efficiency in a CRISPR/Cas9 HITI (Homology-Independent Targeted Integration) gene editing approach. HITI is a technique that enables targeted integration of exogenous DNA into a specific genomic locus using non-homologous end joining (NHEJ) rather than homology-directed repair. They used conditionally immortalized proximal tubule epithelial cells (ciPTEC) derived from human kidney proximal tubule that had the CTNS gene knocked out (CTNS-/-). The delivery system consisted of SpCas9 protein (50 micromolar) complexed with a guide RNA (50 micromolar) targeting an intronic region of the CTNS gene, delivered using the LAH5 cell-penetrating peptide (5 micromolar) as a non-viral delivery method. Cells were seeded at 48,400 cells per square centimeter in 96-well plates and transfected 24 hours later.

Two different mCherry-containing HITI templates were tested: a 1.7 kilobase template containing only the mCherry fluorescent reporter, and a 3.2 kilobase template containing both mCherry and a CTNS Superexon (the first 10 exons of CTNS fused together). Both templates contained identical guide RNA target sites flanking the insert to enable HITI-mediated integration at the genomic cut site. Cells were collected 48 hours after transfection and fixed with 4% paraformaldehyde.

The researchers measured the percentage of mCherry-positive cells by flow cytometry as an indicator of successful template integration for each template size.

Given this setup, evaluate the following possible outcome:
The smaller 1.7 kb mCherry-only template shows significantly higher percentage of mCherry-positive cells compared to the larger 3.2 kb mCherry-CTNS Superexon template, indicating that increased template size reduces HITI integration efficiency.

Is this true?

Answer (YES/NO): YES